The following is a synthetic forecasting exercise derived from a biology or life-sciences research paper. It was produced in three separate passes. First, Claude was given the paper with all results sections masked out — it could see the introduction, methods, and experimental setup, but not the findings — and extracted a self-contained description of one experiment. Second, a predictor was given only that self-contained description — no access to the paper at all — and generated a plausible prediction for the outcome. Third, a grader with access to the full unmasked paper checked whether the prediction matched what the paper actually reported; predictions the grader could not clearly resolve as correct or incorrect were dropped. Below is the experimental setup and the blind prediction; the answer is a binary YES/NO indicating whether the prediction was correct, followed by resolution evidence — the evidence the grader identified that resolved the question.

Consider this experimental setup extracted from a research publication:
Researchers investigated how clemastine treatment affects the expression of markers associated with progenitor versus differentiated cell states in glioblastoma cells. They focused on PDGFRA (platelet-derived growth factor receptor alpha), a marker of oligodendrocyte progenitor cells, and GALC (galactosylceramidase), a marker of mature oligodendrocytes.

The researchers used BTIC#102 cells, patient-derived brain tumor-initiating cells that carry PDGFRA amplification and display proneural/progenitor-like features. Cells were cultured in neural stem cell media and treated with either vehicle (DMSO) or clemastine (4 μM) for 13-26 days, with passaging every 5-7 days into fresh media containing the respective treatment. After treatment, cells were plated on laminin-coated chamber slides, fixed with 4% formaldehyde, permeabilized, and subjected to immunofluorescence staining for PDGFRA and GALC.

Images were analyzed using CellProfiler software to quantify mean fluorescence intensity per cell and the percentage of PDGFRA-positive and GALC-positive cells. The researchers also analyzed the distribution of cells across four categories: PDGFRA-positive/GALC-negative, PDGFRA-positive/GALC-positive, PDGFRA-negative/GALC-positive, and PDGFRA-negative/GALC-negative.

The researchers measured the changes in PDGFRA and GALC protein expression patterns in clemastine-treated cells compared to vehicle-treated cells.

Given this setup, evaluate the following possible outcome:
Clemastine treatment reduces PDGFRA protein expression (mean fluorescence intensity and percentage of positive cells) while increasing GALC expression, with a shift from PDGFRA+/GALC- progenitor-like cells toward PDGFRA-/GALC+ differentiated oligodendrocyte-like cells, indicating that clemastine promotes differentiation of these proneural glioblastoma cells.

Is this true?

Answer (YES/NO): YES